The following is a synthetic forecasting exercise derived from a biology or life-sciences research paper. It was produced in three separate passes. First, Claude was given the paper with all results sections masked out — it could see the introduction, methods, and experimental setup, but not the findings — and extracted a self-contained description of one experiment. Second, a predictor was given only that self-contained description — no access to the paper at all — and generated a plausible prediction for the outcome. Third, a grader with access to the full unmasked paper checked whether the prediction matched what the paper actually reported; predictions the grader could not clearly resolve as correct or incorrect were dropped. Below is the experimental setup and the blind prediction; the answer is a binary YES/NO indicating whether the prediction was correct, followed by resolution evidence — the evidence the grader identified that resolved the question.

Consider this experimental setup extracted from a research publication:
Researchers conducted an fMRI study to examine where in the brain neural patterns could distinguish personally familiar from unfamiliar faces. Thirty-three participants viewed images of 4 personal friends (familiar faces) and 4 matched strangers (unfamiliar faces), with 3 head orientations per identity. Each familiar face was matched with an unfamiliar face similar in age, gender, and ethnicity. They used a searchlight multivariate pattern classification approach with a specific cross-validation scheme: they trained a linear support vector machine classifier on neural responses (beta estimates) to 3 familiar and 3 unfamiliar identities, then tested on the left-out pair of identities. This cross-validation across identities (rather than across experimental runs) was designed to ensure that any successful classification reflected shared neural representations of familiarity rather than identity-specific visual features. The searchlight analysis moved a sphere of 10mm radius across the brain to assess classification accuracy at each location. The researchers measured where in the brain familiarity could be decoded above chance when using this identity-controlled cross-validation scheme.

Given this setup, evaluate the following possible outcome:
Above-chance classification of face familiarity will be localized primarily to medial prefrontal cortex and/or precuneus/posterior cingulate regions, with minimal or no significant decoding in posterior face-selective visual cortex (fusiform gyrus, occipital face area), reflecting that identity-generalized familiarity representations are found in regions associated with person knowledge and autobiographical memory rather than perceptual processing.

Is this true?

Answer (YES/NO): NO